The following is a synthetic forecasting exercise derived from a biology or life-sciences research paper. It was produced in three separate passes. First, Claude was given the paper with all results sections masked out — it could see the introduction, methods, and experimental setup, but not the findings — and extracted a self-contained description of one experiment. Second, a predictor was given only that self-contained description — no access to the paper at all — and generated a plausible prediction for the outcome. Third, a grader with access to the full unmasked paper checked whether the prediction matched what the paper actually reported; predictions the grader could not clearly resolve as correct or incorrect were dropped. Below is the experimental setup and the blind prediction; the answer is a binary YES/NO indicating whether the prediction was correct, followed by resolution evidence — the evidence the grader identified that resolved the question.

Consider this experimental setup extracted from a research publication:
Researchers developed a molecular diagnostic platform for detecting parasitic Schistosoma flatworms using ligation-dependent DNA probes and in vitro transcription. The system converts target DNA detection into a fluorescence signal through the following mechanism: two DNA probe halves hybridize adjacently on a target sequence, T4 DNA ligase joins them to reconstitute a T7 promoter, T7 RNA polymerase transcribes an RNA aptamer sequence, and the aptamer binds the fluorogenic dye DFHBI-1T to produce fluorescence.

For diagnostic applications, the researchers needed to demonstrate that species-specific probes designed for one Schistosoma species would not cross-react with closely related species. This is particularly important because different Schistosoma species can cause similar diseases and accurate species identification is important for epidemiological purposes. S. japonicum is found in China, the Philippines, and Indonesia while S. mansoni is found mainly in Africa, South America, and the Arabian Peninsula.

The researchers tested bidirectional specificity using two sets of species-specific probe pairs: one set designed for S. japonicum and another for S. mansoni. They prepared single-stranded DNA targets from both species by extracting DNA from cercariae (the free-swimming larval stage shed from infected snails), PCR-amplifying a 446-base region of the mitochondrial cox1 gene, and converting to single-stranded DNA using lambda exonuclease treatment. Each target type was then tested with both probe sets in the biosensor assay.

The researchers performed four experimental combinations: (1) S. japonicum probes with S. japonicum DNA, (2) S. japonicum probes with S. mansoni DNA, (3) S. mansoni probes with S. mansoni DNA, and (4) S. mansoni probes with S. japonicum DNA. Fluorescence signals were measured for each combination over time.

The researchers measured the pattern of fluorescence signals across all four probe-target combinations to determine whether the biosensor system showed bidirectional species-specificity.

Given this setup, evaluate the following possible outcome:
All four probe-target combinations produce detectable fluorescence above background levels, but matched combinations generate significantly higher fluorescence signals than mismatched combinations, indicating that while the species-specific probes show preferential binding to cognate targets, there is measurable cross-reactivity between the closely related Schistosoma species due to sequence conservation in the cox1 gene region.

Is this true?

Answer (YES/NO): NO